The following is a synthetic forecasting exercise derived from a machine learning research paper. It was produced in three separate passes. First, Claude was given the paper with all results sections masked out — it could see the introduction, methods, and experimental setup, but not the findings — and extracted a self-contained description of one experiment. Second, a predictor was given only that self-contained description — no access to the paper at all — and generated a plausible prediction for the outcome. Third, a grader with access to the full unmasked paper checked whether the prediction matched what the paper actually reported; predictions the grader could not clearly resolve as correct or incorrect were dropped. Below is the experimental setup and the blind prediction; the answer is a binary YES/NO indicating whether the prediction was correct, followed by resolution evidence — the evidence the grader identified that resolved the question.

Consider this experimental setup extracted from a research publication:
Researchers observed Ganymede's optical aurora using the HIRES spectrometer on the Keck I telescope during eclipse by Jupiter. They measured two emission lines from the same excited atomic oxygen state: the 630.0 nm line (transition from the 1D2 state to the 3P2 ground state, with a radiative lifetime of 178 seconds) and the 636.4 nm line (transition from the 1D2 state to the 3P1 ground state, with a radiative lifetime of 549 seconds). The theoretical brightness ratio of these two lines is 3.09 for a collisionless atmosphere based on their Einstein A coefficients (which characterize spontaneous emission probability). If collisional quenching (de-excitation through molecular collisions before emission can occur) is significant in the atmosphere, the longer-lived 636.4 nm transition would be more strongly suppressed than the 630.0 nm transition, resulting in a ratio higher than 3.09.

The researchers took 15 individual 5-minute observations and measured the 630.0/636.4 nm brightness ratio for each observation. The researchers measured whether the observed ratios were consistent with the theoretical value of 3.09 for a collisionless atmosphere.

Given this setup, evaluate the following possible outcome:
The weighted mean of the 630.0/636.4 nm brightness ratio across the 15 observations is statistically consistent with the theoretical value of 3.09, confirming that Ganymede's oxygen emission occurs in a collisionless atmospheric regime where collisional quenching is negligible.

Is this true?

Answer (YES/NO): YES